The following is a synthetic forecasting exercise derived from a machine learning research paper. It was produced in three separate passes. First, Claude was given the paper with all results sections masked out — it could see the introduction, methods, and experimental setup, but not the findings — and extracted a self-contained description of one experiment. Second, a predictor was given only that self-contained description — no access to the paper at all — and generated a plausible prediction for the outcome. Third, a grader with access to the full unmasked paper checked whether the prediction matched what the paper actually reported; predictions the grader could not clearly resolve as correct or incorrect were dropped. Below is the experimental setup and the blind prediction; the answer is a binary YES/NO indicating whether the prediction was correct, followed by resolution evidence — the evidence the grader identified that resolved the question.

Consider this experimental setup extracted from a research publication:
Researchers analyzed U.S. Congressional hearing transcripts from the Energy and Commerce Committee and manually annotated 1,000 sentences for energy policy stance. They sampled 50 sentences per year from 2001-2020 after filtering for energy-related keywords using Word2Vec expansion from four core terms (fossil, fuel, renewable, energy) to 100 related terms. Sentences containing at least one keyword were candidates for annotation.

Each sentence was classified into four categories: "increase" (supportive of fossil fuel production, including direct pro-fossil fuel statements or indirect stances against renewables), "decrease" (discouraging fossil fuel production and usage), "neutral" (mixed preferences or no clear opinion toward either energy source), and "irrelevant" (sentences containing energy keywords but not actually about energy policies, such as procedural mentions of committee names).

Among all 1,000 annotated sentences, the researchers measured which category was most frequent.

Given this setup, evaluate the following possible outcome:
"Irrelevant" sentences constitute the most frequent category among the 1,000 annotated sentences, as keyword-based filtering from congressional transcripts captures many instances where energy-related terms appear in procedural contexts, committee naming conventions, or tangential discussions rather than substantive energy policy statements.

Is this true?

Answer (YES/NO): NO